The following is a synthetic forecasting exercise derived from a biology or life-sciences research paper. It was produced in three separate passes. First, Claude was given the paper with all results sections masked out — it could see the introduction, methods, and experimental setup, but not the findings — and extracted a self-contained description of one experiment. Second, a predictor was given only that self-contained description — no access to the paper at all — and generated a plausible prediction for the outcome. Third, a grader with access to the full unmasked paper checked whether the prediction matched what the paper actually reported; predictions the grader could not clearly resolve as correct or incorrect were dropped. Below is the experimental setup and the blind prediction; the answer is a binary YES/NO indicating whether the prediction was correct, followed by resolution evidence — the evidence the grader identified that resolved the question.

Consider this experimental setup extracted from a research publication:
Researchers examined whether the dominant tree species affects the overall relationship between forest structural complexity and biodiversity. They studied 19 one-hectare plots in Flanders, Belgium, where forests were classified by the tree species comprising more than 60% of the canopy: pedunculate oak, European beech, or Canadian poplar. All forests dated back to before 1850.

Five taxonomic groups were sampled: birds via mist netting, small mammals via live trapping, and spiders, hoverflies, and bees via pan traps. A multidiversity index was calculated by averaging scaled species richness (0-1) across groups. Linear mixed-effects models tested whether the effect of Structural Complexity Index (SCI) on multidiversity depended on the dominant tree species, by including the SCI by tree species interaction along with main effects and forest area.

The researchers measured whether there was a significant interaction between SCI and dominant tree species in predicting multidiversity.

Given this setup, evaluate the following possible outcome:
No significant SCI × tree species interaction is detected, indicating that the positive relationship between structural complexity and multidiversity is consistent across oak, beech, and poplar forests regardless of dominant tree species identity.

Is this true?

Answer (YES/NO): NO